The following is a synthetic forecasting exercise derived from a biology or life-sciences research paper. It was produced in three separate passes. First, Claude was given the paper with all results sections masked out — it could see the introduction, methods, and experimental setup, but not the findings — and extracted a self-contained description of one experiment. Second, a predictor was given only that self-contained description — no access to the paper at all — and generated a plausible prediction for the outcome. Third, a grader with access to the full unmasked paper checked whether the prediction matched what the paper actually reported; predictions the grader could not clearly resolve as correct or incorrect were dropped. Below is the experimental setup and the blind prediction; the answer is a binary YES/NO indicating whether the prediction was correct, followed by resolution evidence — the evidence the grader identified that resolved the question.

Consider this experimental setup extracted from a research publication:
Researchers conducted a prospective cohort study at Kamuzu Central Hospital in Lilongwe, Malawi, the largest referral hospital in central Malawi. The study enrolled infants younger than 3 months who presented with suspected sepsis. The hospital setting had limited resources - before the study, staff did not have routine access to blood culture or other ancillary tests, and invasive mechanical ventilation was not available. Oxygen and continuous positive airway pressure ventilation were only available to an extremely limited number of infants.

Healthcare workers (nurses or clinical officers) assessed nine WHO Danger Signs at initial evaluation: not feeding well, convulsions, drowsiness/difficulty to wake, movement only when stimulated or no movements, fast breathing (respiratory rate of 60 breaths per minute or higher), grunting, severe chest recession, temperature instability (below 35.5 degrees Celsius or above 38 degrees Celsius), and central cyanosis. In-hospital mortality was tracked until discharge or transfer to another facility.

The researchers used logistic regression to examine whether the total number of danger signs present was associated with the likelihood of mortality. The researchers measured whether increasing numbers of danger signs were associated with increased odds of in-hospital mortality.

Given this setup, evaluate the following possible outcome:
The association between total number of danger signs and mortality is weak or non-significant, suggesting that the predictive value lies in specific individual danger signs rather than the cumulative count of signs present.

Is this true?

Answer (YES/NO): NO